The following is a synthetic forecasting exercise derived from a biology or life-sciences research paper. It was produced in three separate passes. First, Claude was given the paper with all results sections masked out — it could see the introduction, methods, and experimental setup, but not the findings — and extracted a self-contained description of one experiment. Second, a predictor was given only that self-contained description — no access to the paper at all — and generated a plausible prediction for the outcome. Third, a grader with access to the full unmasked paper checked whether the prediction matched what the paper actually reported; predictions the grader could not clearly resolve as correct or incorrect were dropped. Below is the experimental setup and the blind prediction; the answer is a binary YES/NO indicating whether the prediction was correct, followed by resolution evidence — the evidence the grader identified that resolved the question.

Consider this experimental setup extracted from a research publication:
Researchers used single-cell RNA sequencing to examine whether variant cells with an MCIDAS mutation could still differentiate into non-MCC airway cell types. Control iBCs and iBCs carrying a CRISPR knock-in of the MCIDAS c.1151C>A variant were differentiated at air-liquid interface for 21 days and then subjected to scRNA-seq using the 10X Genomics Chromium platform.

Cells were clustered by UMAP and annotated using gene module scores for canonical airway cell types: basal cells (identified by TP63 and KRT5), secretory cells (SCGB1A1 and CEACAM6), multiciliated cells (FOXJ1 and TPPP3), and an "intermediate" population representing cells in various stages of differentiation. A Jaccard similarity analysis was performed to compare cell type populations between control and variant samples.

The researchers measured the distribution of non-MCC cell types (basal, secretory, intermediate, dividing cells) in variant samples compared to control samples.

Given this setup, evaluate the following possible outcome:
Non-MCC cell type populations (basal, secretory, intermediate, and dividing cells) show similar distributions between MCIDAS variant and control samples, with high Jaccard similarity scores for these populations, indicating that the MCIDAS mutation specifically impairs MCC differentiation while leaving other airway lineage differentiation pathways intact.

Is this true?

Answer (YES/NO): YES